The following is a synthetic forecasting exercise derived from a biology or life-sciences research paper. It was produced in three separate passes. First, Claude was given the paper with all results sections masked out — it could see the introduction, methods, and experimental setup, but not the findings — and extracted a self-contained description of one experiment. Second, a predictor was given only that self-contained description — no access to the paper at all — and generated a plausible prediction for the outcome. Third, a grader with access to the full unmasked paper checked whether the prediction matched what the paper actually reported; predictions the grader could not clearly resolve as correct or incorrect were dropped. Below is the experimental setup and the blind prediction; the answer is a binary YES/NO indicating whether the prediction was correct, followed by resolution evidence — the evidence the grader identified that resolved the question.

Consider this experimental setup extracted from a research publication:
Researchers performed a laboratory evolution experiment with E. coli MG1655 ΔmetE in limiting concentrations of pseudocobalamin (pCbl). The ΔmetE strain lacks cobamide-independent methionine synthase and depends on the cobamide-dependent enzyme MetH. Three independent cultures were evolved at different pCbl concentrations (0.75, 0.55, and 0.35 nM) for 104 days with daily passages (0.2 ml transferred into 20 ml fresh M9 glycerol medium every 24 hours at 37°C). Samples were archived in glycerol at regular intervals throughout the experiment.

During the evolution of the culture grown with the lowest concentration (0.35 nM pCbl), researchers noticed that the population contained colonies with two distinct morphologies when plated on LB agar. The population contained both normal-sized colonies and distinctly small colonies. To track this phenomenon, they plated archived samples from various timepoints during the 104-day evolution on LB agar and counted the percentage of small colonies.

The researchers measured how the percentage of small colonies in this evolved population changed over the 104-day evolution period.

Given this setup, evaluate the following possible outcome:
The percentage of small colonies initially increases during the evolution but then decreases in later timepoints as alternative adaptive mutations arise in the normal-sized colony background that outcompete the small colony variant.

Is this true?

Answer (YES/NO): YES